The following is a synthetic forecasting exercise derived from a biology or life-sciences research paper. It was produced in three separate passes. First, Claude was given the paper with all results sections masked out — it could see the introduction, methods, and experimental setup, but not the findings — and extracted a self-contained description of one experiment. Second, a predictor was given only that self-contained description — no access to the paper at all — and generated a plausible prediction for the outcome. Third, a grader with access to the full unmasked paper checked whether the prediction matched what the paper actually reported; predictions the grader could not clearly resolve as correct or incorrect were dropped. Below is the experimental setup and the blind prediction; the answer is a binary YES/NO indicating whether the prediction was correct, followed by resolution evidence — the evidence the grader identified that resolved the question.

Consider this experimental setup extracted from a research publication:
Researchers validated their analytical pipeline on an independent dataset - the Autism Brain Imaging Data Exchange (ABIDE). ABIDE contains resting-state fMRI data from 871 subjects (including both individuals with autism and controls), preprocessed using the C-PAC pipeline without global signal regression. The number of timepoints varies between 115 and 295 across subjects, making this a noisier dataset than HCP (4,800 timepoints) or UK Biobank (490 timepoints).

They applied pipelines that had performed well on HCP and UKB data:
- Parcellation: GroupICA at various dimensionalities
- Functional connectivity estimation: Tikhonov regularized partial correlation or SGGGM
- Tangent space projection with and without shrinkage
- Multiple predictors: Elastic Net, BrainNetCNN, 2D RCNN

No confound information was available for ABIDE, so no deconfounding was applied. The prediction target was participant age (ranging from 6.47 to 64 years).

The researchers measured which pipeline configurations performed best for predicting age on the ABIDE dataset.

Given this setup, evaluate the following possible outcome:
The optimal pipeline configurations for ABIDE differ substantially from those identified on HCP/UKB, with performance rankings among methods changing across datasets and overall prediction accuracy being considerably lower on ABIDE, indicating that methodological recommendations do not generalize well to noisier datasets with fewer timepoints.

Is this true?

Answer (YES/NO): NO